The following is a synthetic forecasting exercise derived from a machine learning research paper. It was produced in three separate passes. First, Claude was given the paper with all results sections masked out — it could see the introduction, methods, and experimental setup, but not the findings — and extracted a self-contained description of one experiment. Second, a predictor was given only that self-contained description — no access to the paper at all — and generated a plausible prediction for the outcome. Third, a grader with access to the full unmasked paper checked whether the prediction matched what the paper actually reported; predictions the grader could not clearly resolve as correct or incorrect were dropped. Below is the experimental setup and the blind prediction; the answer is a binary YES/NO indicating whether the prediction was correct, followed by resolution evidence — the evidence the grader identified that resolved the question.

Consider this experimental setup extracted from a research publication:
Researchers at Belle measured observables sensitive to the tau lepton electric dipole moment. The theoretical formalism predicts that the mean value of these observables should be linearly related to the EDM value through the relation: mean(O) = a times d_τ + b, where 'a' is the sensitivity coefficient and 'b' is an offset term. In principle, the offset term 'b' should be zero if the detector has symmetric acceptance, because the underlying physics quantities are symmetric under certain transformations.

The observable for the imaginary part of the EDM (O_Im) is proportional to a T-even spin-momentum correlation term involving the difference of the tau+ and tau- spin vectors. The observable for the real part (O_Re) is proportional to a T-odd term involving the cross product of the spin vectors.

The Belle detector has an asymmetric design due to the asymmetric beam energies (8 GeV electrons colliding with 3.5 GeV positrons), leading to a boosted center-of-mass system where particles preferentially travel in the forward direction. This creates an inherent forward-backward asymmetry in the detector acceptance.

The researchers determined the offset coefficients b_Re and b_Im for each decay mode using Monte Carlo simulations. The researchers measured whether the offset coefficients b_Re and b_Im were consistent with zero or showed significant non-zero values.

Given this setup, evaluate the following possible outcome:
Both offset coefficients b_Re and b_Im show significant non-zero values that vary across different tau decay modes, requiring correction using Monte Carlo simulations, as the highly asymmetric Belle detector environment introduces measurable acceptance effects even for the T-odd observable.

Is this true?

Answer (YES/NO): NO